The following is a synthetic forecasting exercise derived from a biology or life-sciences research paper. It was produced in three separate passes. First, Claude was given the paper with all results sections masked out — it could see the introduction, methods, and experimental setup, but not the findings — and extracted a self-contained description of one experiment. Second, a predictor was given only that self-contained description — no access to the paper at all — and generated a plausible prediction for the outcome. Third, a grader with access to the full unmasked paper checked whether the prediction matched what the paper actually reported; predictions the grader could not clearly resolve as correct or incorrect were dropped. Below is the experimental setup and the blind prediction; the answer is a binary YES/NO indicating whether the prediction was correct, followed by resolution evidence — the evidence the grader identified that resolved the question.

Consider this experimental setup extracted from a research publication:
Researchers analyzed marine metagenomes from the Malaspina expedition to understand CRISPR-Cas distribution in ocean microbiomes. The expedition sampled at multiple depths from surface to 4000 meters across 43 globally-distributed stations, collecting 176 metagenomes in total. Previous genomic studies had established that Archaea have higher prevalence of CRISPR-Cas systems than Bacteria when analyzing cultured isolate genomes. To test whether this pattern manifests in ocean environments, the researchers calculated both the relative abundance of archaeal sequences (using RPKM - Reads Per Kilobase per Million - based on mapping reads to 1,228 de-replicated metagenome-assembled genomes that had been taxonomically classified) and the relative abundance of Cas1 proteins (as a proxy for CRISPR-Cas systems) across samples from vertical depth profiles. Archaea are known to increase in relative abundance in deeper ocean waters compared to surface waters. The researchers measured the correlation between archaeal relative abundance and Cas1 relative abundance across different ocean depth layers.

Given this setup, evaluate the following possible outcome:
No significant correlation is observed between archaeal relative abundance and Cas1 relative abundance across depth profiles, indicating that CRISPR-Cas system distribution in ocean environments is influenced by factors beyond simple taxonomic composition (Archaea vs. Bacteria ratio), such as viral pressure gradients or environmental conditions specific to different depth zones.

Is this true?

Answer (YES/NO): NO